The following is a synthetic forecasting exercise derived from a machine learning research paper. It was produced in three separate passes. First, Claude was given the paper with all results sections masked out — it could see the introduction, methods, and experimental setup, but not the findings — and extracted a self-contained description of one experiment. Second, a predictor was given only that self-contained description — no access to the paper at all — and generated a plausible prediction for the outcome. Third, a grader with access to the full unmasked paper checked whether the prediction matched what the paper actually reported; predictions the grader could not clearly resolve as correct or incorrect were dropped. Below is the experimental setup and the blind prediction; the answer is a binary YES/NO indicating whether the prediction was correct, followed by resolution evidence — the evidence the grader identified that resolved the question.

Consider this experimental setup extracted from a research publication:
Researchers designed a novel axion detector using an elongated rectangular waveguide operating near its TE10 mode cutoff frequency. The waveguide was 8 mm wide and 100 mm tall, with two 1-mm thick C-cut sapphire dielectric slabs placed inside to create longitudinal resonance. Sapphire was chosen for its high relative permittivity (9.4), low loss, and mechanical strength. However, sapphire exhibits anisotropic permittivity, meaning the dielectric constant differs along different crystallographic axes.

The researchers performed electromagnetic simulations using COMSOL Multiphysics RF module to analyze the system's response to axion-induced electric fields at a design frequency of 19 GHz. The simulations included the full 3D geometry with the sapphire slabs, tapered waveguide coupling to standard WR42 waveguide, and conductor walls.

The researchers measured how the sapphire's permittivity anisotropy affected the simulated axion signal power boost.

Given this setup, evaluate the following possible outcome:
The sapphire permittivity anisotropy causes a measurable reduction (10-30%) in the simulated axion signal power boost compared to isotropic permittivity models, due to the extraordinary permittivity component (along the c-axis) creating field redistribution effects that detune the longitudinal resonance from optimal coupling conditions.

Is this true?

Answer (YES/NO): NO